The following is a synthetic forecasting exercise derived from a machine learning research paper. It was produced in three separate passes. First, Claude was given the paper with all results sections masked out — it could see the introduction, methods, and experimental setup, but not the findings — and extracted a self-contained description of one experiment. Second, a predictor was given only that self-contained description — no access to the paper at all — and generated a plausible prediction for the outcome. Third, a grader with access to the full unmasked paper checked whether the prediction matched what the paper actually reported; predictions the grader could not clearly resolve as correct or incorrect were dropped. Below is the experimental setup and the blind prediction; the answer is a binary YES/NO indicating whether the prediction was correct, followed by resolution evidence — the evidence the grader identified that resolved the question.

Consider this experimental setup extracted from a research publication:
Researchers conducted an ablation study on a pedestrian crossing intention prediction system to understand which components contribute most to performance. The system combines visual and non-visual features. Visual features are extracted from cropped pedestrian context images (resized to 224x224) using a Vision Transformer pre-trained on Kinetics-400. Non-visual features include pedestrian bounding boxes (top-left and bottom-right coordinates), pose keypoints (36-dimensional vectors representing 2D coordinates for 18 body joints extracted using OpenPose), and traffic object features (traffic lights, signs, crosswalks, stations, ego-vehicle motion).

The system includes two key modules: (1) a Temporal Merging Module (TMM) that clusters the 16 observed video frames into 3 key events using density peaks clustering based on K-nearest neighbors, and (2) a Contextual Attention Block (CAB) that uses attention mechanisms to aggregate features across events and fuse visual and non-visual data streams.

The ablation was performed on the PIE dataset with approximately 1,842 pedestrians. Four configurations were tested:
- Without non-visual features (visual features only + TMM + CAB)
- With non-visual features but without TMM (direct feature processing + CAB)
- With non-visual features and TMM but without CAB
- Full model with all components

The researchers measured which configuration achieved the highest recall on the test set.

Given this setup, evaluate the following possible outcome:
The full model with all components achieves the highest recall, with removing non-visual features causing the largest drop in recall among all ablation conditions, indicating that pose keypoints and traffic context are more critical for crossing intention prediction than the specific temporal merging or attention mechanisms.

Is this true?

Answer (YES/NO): NO